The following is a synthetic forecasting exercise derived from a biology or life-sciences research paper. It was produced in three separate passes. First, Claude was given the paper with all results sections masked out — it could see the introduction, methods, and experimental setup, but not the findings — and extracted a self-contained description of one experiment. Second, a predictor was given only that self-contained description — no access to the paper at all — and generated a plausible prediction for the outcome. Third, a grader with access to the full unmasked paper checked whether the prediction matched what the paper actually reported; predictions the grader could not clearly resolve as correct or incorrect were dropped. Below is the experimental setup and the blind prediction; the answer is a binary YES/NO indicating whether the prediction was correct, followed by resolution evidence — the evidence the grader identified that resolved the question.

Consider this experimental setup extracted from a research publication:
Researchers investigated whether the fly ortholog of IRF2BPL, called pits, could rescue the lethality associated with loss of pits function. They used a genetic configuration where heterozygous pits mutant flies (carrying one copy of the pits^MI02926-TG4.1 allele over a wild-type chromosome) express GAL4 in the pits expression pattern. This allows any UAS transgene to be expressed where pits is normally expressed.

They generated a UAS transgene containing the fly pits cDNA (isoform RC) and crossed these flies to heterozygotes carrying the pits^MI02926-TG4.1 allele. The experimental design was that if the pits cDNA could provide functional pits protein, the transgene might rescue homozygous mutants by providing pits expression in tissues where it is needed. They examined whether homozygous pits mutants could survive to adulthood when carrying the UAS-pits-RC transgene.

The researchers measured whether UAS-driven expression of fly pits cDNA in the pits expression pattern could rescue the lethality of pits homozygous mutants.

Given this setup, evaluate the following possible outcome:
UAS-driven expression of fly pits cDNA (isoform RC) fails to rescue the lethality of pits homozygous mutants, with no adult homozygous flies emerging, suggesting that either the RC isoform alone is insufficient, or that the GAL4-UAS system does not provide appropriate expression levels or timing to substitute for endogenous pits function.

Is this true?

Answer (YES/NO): YES